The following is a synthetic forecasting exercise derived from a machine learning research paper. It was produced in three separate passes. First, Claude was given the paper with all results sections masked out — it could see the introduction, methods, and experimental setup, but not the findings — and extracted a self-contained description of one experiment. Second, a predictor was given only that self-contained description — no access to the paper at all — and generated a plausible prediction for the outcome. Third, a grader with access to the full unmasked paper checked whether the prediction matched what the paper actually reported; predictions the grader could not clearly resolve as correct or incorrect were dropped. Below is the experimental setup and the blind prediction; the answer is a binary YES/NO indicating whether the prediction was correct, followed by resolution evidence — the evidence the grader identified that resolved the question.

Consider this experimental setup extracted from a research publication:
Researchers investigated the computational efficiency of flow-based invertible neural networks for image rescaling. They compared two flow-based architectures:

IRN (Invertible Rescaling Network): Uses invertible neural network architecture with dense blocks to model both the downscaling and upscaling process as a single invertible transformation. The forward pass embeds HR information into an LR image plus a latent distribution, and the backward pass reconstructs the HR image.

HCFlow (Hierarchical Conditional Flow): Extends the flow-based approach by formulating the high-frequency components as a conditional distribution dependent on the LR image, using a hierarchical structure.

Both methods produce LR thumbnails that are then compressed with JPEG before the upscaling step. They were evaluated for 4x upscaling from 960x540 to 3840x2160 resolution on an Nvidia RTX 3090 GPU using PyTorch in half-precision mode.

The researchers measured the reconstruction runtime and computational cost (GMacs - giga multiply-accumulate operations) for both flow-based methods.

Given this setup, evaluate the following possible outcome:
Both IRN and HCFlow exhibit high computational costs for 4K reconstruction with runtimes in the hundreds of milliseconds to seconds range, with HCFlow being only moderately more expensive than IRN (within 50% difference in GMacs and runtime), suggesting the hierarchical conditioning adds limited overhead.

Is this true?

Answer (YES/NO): NO